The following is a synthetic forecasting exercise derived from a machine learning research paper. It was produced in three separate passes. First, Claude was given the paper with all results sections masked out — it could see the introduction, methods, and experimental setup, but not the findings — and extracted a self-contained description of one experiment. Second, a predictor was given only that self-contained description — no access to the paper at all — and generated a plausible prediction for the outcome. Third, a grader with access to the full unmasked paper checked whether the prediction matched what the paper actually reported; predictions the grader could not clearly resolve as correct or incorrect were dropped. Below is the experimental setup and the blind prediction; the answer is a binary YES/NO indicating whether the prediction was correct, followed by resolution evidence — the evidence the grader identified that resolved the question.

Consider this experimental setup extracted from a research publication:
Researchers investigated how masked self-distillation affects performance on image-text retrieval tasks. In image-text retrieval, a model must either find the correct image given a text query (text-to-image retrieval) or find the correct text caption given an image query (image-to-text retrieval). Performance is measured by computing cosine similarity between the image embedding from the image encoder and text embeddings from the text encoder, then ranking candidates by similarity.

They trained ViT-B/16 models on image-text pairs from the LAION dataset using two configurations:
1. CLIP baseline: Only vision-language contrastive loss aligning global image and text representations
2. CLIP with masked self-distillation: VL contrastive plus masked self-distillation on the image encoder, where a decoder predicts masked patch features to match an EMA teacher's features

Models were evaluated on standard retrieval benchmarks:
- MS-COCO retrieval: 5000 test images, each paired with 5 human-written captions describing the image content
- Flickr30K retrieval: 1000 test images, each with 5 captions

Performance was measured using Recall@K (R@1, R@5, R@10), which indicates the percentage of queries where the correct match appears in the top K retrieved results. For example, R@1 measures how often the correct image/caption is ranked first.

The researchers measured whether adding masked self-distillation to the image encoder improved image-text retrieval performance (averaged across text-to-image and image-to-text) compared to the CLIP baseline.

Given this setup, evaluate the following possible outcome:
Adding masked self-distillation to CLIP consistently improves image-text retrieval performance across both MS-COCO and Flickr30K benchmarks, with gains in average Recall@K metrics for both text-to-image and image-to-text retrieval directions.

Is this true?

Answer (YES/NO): YES